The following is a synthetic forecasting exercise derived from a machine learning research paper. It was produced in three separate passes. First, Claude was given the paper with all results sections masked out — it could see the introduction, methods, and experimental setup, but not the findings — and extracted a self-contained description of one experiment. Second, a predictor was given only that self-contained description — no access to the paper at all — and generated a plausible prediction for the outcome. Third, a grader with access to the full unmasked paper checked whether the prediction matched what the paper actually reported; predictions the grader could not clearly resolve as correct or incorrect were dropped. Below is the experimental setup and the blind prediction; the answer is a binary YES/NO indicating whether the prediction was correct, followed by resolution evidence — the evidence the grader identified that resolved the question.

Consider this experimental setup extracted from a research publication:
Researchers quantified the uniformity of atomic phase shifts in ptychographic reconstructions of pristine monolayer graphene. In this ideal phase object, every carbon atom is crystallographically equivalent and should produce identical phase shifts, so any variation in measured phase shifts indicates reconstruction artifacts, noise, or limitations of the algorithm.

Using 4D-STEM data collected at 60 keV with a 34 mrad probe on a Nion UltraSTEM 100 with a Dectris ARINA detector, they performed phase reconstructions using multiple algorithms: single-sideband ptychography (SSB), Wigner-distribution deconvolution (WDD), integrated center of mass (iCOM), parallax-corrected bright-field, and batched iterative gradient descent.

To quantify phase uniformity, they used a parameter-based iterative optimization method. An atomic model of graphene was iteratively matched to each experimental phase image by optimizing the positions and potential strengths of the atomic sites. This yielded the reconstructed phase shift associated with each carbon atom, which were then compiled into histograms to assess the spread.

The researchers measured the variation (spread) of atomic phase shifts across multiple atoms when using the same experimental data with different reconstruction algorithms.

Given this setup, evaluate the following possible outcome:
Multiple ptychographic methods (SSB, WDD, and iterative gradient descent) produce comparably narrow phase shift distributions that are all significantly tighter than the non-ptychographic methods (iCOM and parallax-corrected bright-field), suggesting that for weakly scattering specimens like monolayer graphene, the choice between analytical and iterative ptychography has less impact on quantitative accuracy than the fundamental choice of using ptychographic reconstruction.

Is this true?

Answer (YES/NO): NO